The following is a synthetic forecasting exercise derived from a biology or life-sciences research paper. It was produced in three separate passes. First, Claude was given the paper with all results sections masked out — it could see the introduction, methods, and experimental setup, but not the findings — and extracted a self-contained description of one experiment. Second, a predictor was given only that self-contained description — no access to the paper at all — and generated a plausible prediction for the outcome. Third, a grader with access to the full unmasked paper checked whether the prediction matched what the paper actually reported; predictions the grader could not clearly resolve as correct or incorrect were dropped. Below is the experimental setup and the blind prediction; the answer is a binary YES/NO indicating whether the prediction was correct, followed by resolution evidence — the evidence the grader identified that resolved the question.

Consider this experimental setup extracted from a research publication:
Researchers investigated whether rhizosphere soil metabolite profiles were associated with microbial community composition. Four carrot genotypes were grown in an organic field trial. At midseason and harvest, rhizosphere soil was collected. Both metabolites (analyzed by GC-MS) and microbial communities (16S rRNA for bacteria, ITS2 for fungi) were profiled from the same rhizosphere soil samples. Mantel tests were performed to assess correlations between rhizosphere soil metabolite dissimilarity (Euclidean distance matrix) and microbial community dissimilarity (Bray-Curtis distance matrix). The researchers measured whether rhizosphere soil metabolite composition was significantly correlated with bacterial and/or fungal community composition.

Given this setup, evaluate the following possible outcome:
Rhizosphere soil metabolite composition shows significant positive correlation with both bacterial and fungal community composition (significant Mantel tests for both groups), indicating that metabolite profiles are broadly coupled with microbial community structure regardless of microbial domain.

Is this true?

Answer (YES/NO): NO